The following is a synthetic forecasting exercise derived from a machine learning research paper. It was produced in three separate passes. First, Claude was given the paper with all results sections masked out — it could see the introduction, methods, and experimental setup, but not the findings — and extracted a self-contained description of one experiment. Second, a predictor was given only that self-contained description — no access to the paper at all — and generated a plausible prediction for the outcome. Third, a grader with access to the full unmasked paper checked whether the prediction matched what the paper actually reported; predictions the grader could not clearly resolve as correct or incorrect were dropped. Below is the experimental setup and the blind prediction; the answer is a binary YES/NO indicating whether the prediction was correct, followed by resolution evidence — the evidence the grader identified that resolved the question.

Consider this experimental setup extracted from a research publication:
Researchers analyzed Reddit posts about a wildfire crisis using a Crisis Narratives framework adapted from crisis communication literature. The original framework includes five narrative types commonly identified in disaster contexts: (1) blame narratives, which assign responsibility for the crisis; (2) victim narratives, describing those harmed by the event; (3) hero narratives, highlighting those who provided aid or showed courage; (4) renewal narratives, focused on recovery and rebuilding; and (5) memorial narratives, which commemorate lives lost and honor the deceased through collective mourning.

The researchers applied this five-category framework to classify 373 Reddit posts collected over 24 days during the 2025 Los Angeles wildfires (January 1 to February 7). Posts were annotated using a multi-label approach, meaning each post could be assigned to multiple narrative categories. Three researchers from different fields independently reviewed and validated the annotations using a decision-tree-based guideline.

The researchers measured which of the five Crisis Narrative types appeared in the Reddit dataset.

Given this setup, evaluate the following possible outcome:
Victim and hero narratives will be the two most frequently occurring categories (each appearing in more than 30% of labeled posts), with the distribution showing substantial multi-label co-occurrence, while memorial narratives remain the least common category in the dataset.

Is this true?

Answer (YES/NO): NO